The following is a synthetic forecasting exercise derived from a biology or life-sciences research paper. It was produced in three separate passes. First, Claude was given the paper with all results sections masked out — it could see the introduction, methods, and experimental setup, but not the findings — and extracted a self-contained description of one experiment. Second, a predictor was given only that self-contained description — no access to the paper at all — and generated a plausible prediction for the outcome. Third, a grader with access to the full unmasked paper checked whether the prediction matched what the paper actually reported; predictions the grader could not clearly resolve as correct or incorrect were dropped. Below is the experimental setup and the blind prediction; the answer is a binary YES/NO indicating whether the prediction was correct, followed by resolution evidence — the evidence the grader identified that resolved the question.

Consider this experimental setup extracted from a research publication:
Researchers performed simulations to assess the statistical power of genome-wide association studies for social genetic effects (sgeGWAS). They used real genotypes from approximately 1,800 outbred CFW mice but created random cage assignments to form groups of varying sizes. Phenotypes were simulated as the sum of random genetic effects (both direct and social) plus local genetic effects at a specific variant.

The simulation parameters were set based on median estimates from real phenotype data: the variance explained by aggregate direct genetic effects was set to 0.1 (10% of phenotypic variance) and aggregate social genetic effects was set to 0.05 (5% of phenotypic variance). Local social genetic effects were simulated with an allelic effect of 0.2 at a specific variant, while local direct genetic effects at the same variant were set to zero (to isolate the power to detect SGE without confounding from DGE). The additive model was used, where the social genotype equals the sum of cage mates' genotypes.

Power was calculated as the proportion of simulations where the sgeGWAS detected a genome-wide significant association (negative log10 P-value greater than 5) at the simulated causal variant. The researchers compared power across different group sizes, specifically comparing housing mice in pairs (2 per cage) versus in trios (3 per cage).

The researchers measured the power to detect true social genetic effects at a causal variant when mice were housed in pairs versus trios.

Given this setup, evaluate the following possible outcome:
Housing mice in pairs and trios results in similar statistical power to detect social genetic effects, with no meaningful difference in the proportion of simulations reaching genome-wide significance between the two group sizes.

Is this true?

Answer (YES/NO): NO